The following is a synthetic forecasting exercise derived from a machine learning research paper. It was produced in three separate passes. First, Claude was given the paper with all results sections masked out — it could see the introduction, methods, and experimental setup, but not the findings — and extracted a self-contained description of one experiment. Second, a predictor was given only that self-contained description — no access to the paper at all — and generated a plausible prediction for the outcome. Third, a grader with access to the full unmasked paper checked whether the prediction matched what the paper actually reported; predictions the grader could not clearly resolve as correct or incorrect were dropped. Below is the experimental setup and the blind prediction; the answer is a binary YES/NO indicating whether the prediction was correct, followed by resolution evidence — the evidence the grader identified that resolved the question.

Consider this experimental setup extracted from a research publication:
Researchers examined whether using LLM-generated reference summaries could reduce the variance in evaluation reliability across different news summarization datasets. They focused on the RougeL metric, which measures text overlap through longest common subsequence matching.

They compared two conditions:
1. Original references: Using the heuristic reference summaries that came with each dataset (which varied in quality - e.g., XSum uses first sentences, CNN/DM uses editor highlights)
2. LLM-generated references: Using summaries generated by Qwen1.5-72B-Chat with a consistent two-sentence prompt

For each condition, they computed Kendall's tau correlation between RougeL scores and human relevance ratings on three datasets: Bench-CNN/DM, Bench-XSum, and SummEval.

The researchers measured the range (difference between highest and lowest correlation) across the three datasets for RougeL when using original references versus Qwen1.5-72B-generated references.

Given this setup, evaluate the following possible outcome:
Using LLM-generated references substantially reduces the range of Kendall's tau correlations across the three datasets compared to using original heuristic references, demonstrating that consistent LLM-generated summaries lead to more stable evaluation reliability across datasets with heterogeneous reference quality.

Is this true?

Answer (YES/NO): YES